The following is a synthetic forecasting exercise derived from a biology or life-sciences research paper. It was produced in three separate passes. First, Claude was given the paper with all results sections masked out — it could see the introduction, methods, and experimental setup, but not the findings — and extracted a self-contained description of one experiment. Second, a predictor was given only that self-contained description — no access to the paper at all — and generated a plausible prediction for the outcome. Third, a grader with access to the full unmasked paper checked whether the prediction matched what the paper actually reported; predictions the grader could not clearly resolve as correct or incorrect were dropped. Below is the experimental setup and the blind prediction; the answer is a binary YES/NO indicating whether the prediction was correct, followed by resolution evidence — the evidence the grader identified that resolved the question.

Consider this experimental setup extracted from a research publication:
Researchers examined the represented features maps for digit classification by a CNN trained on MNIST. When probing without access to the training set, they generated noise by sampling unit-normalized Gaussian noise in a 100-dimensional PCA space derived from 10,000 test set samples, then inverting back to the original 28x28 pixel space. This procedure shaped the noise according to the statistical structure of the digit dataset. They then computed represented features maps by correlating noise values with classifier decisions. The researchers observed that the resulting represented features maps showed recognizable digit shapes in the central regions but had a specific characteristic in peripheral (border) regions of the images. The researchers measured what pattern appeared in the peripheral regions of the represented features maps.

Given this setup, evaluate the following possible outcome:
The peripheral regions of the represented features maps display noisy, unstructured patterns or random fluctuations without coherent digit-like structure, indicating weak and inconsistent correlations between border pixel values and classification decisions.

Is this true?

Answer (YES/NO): NO